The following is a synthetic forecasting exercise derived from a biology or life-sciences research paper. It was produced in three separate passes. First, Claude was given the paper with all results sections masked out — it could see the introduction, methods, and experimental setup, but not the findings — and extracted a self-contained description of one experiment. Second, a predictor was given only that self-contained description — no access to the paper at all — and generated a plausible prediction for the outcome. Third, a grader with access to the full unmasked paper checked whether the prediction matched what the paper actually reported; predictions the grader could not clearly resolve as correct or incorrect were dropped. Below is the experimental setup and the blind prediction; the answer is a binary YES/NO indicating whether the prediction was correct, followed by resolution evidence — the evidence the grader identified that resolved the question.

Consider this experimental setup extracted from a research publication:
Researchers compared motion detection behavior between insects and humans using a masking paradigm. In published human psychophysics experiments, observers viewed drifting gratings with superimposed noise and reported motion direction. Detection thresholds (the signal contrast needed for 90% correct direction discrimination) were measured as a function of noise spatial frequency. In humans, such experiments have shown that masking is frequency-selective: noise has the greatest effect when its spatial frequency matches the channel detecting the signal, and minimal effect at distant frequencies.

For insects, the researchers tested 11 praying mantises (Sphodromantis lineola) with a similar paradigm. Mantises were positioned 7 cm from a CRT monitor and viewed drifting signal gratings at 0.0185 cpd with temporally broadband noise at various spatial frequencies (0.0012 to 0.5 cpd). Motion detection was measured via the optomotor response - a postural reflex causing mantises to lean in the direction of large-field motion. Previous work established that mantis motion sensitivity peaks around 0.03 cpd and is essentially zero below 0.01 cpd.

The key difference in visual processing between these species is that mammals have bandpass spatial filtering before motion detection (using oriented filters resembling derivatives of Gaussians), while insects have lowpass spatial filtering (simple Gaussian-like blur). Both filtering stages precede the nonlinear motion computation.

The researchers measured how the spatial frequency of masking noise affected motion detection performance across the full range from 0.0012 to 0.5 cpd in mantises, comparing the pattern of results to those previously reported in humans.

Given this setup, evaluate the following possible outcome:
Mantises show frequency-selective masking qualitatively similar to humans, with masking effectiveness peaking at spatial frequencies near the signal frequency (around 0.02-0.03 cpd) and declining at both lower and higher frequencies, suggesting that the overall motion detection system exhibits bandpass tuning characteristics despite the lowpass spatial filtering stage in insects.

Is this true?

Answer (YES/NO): NO